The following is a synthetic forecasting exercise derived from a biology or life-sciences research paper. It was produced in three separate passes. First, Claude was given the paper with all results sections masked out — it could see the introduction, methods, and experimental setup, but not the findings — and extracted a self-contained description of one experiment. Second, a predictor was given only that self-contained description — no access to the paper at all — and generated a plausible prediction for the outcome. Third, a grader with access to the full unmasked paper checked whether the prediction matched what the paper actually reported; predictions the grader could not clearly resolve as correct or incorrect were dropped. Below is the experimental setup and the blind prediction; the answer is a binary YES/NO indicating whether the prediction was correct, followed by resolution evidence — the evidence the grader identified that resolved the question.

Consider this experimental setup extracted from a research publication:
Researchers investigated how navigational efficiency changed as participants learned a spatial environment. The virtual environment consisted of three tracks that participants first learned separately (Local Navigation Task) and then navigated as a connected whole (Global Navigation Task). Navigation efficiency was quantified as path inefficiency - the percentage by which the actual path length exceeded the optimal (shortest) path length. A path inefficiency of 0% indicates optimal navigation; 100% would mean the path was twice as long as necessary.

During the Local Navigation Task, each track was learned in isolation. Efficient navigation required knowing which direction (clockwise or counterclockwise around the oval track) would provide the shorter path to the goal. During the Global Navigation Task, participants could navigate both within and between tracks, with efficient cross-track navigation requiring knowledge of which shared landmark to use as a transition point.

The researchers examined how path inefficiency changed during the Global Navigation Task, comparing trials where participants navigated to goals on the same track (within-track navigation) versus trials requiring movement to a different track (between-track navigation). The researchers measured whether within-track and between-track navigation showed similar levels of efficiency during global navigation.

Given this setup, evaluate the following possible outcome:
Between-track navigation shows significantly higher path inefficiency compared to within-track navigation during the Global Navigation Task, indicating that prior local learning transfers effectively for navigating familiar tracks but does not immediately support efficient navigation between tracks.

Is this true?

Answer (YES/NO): YES